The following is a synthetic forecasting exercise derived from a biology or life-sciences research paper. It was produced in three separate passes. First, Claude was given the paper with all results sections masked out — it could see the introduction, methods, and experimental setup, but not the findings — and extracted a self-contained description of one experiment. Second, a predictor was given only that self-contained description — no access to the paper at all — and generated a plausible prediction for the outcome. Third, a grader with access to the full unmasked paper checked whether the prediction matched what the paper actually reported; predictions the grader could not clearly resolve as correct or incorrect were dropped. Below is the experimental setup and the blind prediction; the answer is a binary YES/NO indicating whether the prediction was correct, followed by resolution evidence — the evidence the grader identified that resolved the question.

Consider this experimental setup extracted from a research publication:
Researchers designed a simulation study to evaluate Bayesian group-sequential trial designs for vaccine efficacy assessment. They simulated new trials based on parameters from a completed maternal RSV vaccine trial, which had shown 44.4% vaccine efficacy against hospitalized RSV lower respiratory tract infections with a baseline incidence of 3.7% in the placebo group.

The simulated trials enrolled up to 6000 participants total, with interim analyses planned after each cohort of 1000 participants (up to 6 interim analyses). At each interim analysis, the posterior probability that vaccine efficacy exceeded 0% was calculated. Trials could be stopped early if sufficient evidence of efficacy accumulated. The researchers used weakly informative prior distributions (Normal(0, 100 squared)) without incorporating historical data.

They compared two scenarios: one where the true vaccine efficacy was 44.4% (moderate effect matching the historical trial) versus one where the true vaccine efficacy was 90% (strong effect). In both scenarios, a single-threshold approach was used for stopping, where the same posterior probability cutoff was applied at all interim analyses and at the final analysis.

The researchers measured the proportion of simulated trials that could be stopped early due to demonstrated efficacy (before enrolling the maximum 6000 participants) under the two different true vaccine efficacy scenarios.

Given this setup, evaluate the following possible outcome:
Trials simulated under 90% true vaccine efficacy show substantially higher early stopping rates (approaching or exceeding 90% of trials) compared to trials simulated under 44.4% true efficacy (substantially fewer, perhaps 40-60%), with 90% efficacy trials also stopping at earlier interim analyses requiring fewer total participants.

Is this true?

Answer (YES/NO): NO